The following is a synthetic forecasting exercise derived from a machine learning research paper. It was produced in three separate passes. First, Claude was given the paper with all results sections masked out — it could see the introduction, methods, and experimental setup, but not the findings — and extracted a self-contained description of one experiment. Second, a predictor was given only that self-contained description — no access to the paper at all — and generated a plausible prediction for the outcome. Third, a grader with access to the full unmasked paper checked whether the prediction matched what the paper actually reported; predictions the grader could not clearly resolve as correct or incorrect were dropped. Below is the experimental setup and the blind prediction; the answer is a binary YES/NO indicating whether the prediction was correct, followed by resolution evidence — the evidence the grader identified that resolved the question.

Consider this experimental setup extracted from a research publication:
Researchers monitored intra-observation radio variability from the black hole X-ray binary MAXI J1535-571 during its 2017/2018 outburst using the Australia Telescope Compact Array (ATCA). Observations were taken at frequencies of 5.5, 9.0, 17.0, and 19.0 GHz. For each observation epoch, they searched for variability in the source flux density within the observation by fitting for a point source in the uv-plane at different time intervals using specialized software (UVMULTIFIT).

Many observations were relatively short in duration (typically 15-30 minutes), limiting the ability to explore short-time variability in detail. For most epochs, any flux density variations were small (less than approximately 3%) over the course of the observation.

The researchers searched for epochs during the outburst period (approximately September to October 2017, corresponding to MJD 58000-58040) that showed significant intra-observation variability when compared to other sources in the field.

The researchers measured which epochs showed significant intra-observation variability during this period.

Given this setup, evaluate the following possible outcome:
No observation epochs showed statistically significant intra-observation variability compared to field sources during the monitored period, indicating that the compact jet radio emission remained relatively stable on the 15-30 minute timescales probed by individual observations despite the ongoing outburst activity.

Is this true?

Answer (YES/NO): NO